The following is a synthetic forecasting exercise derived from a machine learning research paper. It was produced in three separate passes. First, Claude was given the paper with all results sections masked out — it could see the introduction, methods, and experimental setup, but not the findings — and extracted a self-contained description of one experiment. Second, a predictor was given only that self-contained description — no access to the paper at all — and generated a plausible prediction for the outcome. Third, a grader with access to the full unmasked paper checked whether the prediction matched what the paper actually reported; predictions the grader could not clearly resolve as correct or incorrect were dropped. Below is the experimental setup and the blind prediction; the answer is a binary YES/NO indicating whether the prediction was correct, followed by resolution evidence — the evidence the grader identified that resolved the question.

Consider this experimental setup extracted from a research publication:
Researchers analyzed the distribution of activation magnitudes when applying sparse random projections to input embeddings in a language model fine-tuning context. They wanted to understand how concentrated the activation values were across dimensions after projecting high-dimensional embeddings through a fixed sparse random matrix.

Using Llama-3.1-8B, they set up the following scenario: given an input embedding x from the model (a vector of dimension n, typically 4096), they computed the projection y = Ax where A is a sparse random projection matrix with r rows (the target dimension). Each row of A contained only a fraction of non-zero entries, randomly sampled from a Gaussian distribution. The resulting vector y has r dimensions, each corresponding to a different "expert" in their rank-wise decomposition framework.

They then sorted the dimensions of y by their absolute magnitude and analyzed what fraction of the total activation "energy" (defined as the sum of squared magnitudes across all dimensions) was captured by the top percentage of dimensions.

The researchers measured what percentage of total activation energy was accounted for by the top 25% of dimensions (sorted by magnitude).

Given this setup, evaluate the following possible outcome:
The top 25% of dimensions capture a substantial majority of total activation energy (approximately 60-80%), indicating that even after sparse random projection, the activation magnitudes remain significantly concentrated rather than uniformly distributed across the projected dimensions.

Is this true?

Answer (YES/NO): NO